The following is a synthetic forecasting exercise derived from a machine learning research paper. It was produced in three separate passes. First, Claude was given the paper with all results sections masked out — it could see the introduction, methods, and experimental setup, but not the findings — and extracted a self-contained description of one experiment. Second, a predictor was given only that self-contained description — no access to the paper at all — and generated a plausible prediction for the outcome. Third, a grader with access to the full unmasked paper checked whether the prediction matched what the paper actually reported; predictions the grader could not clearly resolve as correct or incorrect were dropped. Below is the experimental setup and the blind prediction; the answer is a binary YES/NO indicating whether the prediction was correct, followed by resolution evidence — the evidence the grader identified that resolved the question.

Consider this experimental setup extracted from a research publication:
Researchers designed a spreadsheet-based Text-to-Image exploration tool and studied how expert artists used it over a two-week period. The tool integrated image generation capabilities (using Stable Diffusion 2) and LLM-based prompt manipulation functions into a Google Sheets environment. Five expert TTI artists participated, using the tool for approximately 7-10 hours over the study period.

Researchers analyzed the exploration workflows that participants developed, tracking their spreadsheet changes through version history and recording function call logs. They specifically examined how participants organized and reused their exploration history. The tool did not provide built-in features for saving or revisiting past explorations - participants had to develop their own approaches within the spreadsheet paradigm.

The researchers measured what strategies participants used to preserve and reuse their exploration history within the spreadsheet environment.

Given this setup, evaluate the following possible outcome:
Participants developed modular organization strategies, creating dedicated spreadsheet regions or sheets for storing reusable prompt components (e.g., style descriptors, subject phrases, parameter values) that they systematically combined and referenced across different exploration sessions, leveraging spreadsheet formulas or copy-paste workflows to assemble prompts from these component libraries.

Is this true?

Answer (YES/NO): YES